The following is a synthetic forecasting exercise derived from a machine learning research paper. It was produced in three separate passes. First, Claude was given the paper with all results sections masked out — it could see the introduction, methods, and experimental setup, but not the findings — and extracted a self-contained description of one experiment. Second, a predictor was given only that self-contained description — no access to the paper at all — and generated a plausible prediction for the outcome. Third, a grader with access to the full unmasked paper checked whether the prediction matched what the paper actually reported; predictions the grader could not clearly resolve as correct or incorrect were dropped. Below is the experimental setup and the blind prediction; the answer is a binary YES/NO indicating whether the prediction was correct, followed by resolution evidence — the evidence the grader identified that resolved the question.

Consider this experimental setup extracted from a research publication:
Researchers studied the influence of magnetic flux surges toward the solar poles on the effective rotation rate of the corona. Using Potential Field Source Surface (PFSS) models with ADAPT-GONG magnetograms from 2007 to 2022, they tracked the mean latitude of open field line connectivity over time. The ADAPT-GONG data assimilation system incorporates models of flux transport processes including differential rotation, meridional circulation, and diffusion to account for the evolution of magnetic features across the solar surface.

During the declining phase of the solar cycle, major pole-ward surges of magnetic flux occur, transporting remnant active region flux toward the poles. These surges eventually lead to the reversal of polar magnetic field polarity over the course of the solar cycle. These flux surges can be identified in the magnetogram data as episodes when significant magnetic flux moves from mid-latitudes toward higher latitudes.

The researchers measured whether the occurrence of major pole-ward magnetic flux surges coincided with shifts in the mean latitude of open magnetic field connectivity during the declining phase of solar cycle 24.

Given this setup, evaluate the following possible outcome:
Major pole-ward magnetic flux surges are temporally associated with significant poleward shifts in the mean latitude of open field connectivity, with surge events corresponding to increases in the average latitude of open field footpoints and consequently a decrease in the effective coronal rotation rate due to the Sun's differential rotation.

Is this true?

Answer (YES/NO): NO